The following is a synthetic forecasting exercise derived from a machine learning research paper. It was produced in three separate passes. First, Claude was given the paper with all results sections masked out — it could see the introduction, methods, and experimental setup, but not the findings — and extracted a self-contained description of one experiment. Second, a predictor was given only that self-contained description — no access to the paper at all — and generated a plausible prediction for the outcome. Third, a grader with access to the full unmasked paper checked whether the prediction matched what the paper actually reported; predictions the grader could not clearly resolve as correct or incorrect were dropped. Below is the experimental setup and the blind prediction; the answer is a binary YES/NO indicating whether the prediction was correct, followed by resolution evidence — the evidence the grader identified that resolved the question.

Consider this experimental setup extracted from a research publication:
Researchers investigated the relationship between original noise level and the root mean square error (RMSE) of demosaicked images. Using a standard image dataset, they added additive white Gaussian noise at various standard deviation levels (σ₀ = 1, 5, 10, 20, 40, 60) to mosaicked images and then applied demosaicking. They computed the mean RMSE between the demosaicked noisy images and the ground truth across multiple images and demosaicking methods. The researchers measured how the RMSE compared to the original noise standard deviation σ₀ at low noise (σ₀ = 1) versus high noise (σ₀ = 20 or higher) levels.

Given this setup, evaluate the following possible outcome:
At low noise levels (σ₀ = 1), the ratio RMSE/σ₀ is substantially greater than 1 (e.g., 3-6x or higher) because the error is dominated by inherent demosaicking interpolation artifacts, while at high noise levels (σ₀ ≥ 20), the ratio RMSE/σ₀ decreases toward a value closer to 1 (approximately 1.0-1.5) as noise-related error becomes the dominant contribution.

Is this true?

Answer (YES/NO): NO